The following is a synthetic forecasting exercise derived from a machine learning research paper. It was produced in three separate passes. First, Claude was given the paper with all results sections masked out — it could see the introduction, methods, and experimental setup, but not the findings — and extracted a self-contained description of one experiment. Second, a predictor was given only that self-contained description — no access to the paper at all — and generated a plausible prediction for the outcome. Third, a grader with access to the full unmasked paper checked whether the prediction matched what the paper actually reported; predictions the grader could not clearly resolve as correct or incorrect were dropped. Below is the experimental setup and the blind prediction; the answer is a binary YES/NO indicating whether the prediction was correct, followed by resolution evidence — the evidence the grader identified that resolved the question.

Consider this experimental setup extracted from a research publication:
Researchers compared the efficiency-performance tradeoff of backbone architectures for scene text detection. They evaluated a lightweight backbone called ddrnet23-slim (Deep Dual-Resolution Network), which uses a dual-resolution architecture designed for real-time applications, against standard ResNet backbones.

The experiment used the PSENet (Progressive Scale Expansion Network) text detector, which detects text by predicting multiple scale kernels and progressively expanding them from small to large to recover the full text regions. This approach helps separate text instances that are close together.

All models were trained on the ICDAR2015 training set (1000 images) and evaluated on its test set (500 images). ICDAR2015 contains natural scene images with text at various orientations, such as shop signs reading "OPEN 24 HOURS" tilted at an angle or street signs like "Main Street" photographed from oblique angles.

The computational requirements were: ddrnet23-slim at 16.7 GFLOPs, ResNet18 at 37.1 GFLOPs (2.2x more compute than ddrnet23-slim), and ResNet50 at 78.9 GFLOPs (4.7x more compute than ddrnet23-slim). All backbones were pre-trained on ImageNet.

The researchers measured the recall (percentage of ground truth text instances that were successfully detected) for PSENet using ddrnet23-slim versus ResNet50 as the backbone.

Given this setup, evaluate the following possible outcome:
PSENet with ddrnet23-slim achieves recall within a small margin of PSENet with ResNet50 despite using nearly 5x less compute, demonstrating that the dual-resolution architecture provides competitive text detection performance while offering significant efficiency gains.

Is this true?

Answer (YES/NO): YES